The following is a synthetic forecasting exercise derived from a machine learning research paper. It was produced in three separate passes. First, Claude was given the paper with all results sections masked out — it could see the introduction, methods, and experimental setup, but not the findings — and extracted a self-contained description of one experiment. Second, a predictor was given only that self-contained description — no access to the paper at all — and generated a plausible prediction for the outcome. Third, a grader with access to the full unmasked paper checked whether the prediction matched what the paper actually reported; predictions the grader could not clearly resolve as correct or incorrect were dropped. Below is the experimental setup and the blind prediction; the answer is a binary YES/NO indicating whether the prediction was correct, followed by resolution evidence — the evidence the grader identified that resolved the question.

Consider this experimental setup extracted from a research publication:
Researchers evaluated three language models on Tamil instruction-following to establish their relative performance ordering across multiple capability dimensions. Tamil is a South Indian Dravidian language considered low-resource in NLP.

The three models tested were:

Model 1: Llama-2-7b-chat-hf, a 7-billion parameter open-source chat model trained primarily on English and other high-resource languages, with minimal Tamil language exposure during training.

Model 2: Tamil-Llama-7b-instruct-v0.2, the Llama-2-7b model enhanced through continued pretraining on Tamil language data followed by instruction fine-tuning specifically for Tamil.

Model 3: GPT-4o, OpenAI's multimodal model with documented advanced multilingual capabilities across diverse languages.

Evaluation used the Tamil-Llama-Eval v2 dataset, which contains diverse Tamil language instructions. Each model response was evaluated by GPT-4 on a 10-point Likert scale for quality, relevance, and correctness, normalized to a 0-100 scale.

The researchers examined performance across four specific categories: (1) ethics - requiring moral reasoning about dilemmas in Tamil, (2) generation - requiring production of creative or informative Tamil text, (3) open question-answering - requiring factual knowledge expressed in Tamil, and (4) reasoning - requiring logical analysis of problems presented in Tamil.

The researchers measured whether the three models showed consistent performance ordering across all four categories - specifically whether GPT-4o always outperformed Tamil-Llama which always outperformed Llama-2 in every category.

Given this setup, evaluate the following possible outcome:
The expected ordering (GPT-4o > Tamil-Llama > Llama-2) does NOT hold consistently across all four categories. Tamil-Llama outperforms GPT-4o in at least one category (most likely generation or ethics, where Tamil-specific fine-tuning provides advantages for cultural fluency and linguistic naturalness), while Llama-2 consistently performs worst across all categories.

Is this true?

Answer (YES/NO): NO